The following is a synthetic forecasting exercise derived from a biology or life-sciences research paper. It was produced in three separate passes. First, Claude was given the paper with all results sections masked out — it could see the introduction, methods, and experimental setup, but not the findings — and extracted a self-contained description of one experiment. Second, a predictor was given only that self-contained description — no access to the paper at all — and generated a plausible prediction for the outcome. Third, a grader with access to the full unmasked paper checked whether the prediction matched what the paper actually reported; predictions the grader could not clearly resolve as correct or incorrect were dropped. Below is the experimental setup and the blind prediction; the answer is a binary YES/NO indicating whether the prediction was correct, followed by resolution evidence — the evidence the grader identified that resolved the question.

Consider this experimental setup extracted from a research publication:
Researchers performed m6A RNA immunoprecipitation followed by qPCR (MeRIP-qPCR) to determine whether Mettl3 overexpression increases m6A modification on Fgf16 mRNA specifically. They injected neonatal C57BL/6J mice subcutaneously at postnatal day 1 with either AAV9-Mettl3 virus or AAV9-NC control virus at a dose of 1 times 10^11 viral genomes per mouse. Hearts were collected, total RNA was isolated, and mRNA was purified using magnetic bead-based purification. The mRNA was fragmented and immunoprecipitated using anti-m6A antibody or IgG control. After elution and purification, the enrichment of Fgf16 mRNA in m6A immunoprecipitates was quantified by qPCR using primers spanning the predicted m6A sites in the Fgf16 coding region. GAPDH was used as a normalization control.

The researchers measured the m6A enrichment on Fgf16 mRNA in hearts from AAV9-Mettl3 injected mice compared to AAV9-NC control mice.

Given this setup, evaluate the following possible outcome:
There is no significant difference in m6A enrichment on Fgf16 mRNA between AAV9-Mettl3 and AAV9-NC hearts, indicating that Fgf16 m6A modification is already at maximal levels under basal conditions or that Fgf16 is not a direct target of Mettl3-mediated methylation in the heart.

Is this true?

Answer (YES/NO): NO